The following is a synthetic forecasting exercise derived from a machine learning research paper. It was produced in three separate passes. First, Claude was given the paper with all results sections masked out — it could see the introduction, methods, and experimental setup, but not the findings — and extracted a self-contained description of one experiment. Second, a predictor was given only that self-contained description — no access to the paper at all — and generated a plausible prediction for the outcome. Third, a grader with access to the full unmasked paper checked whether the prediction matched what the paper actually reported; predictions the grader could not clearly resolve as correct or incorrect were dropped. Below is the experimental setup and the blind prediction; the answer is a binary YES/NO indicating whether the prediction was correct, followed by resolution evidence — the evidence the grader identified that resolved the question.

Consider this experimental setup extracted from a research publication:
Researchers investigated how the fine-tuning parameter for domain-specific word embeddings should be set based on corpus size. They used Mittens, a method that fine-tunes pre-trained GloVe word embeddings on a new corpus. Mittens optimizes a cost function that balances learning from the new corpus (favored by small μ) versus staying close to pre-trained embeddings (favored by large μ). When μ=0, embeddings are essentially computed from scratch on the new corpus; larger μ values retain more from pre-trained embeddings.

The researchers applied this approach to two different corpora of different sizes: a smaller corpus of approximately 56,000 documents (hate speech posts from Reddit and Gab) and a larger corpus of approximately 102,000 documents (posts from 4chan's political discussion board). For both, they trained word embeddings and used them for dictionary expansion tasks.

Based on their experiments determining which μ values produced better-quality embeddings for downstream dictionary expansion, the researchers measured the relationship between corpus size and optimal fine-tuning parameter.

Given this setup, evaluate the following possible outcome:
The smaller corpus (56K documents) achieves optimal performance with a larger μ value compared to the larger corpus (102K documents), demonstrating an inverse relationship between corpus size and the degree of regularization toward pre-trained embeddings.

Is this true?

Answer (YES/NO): YES